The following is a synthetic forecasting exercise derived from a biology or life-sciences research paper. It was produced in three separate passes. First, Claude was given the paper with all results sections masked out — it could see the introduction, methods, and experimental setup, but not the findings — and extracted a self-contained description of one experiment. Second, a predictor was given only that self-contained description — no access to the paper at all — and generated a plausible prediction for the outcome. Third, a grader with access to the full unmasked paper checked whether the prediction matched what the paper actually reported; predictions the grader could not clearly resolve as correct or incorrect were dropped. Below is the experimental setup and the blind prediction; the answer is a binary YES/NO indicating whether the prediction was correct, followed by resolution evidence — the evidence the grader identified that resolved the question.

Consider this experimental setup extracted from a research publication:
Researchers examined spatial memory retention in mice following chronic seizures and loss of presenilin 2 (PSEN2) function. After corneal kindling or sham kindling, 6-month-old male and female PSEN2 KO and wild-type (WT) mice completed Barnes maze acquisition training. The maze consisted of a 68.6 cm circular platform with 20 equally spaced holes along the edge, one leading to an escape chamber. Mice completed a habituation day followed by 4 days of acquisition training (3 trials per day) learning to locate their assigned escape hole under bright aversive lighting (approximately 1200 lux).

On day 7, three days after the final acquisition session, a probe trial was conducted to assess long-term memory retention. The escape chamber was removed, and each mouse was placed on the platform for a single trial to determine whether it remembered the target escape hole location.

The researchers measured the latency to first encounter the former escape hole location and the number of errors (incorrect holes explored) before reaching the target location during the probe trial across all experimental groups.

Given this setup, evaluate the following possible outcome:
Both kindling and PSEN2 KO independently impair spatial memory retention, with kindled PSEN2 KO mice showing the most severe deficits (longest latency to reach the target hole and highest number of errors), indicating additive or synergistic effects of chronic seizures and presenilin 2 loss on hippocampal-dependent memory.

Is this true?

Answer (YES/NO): NO